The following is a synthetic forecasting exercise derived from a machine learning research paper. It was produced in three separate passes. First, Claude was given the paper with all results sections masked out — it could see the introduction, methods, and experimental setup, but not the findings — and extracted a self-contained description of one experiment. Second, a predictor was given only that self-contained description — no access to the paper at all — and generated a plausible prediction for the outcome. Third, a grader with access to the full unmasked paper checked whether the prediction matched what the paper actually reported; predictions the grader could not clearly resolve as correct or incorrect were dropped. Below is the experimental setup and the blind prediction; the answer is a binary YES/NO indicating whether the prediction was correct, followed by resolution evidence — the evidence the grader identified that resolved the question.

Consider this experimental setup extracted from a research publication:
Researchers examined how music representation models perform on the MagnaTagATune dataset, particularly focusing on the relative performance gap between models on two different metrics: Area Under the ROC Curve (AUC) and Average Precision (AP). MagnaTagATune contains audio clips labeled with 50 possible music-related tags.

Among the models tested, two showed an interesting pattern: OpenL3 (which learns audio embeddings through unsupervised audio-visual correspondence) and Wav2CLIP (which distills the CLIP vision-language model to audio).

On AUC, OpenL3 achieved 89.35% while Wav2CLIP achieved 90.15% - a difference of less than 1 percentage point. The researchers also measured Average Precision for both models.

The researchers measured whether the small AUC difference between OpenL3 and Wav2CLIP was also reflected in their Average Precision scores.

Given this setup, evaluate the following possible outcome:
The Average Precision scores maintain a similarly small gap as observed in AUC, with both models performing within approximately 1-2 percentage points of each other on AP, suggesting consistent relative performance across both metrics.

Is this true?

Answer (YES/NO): NO